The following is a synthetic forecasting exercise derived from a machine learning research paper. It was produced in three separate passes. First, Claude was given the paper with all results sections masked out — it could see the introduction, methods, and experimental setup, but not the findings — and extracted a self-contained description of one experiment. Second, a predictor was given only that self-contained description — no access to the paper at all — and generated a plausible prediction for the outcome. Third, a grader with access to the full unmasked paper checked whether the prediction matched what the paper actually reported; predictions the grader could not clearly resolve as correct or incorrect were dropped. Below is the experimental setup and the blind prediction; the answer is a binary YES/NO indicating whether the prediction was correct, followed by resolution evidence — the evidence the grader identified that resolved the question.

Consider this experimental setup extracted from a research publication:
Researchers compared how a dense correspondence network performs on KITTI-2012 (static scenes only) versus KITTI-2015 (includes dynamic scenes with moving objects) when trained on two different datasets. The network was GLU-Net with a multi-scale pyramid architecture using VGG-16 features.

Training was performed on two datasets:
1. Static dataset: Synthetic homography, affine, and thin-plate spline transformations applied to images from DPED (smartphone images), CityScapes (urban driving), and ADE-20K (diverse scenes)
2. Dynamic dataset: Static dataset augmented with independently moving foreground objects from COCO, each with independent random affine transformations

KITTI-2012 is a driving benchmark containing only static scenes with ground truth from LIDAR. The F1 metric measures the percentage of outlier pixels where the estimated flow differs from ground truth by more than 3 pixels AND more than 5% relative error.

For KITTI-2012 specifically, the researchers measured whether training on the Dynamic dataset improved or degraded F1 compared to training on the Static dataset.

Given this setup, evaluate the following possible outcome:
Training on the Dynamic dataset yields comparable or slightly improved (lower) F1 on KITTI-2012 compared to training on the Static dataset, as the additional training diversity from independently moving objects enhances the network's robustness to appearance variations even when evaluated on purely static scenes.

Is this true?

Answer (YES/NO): NO